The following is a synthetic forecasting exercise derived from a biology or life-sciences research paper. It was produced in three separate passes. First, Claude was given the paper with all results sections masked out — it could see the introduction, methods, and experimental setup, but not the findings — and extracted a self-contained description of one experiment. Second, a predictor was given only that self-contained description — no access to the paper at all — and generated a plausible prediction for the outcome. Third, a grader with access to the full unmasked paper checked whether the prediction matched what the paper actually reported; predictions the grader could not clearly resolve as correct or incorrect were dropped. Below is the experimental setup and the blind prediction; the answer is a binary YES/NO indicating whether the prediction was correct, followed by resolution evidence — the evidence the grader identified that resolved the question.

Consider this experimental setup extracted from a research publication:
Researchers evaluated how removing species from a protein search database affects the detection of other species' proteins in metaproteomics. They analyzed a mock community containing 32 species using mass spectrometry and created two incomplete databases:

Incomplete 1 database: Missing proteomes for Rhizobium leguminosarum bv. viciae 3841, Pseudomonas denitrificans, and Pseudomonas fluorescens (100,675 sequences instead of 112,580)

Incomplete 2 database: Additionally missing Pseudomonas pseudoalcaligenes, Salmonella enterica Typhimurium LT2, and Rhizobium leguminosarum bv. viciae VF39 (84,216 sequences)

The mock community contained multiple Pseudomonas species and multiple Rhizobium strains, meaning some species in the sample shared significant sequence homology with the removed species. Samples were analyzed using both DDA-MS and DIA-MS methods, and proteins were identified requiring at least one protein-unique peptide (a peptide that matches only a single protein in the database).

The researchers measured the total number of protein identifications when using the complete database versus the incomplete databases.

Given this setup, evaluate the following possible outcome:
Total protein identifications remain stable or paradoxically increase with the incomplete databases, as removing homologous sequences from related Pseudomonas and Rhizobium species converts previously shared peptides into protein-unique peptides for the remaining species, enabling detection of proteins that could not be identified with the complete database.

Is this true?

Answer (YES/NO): NO